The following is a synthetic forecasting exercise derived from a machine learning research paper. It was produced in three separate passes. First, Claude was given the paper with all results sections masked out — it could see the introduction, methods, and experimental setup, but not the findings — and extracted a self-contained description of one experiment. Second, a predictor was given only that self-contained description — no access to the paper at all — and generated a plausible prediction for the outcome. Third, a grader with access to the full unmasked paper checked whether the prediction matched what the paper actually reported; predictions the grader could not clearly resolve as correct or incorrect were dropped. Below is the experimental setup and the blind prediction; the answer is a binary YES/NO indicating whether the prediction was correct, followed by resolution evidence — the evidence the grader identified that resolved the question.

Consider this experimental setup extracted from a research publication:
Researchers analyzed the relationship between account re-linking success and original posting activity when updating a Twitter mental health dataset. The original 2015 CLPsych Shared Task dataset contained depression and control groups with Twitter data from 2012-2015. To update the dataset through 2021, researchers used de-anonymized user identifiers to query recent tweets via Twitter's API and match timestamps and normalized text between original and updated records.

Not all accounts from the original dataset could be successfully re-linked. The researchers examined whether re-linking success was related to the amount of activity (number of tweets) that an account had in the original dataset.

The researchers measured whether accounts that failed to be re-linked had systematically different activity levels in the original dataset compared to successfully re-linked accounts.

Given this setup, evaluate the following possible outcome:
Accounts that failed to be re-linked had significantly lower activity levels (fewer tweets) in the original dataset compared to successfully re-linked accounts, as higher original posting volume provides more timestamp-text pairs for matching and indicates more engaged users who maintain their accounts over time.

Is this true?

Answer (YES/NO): YES